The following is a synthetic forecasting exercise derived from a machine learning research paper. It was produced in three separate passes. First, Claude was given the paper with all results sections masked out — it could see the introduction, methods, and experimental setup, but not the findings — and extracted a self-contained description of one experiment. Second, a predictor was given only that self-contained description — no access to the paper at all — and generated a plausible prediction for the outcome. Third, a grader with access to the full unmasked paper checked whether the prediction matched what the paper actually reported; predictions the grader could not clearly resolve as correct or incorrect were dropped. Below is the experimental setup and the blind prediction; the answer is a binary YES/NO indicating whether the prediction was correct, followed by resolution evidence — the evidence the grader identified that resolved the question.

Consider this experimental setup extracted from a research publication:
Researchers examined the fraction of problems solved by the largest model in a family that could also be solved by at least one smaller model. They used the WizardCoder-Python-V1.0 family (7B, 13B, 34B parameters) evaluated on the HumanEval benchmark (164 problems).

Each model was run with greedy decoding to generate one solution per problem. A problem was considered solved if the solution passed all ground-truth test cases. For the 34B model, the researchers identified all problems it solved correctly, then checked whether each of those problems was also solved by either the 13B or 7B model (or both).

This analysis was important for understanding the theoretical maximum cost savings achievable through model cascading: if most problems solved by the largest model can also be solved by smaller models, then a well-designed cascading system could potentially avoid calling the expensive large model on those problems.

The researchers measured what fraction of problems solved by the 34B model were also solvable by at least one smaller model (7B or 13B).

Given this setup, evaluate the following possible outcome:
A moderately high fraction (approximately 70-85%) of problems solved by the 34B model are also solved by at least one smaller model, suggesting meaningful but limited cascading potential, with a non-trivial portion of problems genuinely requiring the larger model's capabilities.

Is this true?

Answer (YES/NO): NO